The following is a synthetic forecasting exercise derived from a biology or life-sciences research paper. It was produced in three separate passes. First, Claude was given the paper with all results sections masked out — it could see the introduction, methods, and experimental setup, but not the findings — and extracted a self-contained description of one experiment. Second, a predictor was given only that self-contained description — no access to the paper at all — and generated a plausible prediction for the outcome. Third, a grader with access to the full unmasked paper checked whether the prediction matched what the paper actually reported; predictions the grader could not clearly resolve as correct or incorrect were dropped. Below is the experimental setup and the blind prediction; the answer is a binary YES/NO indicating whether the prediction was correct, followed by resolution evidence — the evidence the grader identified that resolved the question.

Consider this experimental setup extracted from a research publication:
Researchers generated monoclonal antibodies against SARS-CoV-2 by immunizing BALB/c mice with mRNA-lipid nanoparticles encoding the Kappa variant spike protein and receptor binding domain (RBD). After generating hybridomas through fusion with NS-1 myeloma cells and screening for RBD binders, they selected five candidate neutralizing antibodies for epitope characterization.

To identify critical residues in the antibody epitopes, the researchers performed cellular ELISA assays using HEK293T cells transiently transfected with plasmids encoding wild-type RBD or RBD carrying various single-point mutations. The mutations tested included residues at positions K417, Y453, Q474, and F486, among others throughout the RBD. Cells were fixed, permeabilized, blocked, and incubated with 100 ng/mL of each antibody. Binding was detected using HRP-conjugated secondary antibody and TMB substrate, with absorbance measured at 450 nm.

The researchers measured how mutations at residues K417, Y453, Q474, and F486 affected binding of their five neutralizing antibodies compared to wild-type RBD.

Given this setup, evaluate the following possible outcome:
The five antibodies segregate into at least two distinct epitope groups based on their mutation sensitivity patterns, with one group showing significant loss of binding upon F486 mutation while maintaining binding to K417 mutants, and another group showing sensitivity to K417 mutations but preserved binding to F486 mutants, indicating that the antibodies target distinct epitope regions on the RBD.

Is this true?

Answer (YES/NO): NO